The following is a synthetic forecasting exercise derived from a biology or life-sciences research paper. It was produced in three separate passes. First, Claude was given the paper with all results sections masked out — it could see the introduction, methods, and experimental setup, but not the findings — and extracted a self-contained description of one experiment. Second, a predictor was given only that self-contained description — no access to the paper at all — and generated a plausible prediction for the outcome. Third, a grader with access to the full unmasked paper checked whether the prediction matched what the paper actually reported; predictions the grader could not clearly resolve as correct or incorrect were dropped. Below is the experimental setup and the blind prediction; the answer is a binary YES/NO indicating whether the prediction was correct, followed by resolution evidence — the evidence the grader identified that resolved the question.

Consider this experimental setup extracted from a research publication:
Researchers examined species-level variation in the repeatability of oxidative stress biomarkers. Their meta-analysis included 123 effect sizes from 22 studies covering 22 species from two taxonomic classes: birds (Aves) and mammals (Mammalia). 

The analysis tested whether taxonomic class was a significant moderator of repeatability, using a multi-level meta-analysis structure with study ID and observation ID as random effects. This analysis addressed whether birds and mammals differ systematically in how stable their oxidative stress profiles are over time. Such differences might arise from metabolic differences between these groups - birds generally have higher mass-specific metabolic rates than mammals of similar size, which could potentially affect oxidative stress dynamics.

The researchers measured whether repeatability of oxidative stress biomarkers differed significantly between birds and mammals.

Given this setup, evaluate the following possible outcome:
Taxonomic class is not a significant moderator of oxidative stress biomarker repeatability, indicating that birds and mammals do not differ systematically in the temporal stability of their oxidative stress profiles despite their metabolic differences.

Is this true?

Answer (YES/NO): YES